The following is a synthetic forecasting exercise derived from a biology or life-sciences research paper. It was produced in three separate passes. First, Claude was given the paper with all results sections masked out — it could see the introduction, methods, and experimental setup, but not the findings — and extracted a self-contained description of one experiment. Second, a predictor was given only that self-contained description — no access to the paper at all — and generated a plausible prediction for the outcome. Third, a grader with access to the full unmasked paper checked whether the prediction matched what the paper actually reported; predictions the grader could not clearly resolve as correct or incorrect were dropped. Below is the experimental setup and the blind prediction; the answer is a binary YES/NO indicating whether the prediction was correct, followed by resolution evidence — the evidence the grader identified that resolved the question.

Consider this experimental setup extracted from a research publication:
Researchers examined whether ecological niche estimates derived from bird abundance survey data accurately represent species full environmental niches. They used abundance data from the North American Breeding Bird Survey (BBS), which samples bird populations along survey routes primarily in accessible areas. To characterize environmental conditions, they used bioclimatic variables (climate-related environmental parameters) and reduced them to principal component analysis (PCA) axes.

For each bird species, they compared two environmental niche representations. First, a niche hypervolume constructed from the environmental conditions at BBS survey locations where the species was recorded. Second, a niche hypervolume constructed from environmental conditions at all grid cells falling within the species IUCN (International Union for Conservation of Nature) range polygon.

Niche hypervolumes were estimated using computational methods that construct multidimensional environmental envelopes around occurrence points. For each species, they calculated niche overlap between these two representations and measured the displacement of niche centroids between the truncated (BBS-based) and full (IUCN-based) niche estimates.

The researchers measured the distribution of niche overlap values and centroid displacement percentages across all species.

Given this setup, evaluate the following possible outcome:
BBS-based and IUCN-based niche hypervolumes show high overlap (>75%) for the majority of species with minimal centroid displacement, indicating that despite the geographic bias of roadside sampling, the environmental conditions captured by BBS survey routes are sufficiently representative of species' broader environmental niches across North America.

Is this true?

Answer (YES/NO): NO